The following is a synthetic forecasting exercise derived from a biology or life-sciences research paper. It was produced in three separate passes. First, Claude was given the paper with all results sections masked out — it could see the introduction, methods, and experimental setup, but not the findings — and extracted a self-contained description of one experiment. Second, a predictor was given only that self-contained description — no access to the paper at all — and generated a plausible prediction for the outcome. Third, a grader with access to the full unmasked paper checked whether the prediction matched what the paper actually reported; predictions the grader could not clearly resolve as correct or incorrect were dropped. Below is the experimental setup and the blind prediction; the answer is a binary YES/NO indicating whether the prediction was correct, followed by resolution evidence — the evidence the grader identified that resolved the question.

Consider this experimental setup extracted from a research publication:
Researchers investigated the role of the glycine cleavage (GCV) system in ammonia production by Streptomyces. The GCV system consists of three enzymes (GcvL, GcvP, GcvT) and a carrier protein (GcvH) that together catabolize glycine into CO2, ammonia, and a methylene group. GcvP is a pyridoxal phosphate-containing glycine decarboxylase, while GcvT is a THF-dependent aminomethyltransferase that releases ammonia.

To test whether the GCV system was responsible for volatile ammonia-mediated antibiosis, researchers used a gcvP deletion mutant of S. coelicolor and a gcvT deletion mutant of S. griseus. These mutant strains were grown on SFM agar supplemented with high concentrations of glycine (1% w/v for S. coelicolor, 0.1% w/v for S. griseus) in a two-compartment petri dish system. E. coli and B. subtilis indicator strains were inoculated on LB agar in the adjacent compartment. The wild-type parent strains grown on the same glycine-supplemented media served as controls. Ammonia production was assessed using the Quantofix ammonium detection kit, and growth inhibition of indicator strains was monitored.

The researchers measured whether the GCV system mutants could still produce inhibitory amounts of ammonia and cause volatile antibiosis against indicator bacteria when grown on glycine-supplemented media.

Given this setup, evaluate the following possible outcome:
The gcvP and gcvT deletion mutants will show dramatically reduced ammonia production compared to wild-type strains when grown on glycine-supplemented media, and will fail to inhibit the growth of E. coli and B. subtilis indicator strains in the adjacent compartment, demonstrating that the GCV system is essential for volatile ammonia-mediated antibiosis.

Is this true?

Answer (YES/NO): YES